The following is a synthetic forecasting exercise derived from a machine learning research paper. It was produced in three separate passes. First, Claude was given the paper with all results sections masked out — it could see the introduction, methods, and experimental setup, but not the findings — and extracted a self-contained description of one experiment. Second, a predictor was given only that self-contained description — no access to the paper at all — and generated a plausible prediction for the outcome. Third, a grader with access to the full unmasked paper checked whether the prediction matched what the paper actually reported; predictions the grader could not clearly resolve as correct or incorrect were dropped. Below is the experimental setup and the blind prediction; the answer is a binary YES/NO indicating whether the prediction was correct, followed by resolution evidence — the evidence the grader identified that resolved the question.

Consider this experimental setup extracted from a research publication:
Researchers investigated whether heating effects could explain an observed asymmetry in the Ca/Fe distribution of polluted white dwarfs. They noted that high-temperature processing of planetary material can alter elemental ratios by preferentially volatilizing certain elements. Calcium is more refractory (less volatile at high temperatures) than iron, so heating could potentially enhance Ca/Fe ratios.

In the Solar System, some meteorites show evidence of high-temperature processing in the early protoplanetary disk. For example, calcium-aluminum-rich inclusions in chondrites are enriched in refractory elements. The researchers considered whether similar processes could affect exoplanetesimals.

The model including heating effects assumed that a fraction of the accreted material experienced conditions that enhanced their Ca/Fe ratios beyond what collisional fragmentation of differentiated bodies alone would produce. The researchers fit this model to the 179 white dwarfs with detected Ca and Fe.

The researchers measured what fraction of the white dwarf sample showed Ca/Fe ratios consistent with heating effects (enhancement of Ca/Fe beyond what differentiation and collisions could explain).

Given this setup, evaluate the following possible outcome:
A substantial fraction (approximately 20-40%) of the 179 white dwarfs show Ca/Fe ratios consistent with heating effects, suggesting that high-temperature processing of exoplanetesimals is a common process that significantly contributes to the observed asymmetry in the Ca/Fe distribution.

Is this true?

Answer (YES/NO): YES